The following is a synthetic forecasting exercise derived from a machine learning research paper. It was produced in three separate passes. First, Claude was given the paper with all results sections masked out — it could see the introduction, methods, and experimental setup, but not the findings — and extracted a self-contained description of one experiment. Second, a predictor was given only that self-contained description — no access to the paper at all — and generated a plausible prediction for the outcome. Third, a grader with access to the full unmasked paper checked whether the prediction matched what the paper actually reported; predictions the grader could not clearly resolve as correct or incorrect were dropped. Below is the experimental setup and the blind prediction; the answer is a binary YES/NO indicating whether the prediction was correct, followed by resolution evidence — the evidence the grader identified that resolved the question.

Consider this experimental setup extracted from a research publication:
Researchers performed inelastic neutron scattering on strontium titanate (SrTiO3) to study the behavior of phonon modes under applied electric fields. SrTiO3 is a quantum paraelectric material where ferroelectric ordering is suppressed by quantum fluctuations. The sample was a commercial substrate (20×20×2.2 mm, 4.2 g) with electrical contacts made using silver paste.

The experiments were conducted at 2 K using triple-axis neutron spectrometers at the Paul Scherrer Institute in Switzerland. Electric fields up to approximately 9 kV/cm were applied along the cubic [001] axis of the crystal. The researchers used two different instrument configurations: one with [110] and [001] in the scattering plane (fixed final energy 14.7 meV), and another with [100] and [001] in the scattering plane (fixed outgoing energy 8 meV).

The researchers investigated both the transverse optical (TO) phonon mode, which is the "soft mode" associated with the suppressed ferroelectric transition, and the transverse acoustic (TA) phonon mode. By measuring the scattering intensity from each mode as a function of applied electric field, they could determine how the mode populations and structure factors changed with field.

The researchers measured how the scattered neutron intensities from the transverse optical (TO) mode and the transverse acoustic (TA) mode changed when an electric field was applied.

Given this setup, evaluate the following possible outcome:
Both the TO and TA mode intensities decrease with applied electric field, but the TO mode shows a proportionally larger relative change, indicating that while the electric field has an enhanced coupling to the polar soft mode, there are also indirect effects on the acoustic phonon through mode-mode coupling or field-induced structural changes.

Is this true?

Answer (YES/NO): NO